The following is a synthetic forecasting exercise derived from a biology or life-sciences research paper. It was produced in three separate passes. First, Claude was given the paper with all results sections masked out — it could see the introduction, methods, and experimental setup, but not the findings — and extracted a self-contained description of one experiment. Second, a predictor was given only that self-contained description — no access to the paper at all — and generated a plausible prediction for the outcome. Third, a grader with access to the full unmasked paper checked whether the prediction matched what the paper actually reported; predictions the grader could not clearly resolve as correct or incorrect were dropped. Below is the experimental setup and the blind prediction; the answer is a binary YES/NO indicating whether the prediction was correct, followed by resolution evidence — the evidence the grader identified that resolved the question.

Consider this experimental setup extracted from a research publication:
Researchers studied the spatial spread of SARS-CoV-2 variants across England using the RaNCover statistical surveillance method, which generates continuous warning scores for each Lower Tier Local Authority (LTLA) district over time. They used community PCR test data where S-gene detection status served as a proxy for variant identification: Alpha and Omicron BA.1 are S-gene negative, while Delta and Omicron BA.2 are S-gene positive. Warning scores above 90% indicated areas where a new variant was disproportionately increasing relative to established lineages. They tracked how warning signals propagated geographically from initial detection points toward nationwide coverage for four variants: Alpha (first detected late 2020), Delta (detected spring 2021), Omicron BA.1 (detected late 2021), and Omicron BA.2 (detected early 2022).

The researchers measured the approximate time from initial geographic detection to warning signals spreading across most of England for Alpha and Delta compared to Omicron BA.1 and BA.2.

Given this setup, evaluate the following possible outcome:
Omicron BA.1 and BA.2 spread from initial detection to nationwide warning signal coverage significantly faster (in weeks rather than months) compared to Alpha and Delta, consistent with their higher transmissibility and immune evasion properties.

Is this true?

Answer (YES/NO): YES